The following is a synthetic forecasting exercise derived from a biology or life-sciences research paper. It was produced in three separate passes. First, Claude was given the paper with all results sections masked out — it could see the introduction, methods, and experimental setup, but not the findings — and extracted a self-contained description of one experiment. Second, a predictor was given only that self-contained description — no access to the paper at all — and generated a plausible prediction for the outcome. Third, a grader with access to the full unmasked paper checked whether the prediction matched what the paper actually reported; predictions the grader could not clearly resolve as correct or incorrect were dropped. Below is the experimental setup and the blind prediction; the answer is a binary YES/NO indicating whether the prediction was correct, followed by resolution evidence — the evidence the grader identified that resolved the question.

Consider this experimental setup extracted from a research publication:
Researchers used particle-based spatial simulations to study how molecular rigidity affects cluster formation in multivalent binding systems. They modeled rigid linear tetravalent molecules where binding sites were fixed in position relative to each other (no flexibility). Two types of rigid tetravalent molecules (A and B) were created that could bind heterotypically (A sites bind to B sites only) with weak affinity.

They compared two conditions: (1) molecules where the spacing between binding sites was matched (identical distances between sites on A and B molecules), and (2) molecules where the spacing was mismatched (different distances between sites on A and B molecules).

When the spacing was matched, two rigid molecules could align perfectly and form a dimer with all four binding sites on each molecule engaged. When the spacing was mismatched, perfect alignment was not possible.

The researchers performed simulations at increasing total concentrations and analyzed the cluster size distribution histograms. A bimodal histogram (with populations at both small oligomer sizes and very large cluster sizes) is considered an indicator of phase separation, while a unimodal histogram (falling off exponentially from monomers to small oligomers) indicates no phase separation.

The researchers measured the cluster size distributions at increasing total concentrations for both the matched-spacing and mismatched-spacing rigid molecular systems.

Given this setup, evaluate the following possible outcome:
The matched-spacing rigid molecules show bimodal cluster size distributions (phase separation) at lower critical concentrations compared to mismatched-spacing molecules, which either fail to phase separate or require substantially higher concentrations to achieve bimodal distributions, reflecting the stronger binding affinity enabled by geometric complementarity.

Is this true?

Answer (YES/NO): NO